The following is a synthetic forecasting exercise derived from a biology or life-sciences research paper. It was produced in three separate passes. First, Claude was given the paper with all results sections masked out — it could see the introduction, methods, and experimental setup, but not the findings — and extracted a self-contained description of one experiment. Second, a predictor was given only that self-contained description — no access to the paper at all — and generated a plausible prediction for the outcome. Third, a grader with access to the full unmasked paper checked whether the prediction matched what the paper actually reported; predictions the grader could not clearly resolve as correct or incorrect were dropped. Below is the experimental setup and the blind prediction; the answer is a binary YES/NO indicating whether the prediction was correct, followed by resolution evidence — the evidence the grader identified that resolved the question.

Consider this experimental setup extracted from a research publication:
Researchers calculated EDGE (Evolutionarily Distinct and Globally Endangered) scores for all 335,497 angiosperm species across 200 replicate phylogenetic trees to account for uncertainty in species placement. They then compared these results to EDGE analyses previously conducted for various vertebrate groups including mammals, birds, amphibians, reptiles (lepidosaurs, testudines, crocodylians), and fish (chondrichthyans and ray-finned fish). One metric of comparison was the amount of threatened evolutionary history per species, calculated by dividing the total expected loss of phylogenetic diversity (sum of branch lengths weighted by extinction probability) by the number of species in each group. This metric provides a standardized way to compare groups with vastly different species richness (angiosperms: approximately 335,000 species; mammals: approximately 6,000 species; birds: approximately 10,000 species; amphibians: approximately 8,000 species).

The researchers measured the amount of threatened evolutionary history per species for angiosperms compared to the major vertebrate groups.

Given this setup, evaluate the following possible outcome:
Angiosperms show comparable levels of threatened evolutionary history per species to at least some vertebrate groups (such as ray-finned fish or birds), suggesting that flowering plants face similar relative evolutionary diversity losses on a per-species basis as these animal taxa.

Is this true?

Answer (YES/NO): NO